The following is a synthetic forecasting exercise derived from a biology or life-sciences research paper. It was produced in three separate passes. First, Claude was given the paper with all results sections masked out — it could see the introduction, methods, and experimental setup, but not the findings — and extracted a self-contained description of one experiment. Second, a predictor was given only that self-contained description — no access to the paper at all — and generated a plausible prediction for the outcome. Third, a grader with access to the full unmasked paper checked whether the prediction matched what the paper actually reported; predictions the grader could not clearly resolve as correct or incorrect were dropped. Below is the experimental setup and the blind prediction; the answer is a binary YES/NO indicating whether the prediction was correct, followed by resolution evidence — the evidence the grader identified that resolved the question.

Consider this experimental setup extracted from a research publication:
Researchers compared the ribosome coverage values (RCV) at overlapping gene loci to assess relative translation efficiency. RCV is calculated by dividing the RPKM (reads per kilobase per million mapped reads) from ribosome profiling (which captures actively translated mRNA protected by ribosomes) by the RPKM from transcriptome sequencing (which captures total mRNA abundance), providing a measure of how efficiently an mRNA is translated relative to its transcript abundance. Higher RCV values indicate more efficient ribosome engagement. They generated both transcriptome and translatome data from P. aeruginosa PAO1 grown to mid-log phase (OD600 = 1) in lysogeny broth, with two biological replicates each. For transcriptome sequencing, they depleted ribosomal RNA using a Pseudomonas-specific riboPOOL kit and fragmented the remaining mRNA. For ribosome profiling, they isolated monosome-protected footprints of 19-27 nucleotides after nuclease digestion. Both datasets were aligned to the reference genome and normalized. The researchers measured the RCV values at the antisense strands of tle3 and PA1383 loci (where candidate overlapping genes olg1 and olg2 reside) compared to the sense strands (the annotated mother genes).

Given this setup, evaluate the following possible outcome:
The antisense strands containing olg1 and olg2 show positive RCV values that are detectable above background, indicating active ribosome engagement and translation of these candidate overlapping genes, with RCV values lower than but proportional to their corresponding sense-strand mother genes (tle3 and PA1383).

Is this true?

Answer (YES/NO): NO